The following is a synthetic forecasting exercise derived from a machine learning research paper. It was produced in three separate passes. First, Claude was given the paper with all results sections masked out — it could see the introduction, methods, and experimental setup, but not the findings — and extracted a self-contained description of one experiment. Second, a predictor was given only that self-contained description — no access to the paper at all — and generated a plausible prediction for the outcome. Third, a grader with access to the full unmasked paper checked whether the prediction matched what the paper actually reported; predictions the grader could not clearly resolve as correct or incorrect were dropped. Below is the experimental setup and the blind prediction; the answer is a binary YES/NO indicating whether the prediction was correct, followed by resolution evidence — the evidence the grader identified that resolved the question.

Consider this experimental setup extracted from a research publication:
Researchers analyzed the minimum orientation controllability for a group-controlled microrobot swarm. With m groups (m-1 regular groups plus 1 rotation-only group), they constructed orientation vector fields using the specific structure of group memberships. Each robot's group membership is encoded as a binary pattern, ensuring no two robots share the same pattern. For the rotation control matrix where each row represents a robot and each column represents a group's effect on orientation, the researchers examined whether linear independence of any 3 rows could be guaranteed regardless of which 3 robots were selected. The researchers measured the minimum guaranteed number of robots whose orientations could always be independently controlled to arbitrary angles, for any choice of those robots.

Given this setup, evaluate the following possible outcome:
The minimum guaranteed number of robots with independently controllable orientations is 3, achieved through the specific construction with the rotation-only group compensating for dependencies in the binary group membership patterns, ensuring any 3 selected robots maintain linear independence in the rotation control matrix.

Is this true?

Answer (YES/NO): YES